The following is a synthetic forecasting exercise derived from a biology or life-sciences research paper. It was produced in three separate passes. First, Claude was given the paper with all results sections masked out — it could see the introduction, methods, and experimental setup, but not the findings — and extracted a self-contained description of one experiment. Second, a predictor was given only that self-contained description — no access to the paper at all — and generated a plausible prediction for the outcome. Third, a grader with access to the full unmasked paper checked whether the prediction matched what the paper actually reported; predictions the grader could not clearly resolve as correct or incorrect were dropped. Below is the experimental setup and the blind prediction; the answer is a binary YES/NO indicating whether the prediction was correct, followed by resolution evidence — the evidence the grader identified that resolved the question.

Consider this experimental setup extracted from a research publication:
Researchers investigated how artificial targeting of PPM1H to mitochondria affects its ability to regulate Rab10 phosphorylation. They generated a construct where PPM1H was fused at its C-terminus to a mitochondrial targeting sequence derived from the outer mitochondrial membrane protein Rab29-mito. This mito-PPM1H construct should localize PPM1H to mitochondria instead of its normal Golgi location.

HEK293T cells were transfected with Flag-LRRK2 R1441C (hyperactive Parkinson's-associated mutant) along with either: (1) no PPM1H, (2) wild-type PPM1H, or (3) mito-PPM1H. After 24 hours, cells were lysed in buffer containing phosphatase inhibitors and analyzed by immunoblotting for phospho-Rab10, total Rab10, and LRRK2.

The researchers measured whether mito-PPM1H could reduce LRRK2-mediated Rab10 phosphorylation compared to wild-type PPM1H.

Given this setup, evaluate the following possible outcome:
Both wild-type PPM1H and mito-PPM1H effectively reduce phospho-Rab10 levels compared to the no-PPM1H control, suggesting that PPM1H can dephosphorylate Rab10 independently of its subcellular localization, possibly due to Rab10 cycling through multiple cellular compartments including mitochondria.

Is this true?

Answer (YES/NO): NO